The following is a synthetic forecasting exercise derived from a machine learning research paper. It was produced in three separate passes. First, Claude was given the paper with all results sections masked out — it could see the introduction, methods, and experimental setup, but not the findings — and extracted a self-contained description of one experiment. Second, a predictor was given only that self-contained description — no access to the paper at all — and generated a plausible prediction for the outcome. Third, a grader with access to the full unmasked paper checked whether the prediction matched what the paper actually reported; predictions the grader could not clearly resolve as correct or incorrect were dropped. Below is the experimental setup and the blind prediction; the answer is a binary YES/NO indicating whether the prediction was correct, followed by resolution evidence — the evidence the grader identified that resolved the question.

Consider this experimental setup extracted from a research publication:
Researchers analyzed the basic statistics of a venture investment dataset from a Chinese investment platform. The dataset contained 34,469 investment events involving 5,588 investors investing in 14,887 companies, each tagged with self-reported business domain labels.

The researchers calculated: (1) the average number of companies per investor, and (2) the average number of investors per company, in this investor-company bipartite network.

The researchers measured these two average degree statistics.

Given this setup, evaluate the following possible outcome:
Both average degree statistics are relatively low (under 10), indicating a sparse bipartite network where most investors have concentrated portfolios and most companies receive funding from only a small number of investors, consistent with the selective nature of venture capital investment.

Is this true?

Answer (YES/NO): YES